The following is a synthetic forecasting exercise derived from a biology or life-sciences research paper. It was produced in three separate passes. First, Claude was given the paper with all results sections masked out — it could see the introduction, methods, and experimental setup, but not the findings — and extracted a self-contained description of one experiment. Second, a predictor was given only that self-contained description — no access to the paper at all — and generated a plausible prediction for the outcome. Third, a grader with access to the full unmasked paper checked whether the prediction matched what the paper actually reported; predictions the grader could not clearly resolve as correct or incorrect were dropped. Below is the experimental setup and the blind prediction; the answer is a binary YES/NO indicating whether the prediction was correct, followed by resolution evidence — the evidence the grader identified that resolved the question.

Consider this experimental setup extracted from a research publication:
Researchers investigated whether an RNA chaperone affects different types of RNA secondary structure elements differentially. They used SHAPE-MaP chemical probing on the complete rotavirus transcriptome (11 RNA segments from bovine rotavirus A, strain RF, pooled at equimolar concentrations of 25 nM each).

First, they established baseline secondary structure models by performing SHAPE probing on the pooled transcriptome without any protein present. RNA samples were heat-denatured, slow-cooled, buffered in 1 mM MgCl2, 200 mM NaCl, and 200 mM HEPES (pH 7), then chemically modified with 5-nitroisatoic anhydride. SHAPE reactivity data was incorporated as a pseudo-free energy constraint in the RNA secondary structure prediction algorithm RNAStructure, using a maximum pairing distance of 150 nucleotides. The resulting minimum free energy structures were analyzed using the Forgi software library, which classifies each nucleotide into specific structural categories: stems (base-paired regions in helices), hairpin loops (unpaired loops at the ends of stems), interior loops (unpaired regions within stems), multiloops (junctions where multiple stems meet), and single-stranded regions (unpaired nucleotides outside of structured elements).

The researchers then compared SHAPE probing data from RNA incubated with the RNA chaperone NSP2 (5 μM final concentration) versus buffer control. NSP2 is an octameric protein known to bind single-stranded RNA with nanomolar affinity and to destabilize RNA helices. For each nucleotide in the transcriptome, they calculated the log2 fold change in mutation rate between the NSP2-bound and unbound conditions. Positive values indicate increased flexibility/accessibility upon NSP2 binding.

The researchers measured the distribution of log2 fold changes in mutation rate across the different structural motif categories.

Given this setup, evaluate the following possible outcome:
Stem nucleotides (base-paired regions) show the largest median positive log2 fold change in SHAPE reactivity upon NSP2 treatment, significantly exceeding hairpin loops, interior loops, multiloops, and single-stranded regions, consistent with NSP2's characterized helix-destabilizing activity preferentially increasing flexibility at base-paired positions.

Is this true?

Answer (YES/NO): NO